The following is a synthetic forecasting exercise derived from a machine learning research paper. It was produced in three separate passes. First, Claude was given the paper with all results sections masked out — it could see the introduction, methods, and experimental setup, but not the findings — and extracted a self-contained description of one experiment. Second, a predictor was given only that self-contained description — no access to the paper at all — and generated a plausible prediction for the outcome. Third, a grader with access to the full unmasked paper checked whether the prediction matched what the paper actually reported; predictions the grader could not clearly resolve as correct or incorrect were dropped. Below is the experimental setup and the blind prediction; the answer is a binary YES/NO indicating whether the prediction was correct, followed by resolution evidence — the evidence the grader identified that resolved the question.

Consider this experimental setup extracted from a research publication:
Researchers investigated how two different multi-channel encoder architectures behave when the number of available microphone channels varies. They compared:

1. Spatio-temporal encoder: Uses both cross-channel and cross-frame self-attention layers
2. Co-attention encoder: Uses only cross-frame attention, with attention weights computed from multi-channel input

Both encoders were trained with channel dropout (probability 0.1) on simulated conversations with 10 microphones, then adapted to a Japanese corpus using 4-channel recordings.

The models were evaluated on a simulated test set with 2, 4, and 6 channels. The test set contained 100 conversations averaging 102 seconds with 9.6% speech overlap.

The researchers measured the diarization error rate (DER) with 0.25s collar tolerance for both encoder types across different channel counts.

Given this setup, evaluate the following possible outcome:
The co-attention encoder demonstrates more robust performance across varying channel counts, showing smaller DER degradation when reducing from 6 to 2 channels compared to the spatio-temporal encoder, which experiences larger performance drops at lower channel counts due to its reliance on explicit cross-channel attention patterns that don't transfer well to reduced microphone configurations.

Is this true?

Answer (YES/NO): NO